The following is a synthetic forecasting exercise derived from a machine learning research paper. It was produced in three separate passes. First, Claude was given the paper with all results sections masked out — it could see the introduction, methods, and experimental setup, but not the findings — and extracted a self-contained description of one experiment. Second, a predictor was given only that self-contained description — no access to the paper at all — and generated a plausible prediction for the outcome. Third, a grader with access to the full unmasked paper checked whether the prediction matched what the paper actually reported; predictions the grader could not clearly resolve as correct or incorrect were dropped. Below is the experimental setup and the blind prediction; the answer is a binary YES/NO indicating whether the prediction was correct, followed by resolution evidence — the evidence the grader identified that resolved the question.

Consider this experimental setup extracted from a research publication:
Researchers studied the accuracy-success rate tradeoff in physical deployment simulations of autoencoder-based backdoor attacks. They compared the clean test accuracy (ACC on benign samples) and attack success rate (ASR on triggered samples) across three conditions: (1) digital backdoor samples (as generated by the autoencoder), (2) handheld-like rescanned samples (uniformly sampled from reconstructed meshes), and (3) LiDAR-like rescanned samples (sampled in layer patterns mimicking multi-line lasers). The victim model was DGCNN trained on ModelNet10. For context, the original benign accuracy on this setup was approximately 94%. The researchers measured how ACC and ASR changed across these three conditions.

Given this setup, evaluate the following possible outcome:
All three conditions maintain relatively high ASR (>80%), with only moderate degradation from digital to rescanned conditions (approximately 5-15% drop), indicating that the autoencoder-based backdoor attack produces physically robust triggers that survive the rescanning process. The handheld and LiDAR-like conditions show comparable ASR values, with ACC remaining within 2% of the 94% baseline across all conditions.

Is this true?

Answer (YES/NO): NO